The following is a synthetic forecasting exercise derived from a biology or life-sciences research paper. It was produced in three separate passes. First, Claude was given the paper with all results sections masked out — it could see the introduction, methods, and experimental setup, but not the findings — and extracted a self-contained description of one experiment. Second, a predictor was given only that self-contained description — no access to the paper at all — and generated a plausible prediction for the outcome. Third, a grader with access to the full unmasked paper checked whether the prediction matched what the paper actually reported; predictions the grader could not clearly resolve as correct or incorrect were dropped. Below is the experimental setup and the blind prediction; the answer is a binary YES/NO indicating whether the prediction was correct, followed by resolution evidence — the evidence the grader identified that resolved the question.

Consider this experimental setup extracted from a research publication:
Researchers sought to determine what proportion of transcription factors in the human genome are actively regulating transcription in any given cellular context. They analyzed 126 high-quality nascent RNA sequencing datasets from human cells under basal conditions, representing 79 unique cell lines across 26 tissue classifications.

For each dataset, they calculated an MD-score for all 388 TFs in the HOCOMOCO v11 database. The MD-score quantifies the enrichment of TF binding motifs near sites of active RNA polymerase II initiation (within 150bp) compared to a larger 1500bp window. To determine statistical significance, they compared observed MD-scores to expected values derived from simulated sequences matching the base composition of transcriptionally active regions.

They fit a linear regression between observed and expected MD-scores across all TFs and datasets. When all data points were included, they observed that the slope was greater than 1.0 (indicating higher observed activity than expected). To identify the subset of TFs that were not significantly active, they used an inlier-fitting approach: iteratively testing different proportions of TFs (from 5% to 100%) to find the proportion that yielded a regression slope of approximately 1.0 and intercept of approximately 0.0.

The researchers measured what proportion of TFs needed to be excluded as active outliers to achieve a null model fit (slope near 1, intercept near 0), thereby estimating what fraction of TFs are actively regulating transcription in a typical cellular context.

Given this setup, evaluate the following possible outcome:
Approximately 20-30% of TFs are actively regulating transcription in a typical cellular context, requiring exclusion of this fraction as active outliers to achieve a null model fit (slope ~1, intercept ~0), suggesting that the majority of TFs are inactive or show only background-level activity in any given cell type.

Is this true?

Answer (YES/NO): YES